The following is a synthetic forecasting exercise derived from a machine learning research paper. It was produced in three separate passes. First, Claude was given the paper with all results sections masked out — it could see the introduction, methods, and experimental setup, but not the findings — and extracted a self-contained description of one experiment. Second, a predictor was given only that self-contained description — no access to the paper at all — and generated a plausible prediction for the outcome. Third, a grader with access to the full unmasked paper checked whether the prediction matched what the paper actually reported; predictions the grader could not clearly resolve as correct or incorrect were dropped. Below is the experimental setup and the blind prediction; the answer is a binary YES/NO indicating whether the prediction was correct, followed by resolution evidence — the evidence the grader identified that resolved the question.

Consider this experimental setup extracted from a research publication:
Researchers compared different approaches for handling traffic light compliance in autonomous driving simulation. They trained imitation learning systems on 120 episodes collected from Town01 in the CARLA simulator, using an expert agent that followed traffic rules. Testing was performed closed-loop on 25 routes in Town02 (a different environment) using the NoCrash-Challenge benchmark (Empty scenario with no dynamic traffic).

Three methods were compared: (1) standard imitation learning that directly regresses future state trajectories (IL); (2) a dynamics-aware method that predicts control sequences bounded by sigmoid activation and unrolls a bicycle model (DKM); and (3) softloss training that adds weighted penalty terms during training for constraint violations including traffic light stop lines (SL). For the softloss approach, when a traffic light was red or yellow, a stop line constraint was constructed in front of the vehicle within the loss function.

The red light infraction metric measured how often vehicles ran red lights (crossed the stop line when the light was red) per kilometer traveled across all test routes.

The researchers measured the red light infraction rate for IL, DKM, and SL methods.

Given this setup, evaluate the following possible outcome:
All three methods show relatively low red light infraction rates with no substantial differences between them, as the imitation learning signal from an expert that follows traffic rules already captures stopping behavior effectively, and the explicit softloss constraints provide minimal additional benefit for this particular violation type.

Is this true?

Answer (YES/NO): NO